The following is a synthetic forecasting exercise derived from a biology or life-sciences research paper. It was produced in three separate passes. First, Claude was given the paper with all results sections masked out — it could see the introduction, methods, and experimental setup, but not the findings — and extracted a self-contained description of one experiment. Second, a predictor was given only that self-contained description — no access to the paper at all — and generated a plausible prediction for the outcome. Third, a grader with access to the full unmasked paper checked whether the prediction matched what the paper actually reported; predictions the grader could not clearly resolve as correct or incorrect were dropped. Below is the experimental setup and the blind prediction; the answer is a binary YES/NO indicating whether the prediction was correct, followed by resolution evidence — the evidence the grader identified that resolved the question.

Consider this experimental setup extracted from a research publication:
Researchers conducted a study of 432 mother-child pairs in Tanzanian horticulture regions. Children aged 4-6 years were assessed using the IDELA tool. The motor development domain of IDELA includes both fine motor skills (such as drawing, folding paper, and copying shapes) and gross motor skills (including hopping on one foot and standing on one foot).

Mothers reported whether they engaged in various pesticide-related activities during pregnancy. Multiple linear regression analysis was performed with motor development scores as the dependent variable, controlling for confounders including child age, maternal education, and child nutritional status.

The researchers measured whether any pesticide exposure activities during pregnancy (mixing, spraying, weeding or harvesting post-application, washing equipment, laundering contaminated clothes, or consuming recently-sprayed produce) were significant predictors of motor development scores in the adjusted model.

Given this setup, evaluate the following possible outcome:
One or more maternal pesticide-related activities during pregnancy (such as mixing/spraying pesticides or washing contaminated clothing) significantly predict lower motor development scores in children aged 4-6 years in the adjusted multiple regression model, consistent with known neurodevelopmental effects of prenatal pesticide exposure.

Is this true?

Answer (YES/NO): NO